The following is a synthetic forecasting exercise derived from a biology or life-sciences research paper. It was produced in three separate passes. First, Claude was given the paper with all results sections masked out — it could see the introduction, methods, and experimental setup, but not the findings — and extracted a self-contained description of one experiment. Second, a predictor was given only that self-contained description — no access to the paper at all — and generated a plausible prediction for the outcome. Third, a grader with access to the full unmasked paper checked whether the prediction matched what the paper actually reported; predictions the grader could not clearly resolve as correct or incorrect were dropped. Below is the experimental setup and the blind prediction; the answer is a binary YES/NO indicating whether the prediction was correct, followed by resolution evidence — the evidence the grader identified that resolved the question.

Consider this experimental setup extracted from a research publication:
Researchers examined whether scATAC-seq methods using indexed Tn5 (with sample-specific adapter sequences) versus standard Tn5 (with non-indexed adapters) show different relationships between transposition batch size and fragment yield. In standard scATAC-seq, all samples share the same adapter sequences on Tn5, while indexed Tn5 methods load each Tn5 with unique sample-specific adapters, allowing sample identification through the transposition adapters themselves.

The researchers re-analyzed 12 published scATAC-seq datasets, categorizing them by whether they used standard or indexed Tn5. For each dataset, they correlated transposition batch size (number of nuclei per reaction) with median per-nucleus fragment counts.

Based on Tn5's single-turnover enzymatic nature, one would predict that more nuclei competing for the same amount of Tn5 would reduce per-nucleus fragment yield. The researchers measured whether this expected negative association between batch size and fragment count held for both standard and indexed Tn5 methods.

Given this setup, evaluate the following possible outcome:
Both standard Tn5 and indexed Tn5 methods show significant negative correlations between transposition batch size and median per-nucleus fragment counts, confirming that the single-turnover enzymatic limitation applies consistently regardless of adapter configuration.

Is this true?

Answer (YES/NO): NO